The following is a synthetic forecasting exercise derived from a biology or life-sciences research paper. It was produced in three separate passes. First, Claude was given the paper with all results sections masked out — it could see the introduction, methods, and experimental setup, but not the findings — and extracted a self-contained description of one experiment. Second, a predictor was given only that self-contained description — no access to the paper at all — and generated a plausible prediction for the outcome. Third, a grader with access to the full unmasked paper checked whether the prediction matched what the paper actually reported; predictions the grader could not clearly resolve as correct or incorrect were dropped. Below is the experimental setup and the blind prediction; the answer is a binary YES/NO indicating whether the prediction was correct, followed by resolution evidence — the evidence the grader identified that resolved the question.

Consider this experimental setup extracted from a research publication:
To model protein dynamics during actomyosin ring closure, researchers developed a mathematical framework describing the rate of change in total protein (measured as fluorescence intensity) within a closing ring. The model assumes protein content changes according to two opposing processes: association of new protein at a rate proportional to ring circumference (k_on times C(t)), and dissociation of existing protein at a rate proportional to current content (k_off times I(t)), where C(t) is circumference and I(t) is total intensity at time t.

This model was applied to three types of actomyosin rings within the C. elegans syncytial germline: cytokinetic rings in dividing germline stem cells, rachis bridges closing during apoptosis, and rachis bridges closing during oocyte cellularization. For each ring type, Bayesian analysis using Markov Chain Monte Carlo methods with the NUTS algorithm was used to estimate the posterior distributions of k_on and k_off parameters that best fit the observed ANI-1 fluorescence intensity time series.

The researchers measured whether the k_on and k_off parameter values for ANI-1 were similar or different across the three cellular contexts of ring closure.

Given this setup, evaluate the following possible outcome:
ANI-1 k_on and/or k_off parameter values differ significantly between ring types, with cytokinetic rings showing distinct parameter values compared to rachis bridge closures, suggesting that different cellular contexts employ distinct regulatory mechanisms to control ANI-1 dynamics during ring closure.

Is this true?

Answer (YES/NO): YES